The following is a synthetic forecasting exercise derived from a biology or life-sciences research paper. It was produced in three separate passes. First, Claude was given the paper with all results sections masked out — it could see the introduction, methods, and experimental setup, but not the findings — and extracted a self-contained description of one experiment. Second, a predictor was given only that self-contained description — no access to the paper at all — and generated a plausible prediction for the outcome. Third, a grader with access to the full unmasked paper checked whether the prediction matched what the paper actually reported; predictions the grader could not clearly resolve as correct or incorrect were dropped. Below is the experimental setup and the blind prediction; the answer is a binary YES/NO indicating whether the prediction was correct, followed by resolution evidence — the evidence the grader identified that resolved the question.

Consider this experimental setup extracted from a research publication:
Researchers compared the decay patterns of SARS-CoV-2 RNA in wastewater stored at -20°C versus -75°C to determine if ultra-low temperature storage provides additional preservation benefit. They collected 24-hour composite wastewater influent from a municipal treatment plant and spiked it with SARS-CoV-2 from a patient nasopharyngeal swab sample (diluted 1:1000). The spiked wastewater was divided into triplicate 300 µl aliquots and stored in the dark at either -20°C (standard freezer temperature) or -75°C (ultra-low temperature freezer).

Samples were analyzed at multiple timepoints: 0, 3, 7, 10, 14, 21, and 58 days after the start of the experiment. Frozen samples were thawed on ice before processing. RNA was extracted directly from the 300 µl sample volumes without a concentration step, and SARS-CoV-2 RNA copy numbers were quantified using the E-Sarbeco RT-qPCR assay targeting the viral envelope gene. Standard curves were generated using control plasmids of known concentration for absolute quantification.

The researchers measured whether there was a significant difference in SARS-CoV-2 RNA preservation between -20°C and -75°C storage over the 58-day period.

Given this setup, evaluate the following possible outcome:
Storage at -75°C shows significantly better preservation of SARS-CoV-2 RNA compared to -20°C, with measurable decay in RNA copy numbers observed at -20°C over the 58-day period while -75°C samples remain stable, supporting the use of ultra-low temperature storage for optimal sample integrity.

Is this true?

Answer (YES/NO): NO